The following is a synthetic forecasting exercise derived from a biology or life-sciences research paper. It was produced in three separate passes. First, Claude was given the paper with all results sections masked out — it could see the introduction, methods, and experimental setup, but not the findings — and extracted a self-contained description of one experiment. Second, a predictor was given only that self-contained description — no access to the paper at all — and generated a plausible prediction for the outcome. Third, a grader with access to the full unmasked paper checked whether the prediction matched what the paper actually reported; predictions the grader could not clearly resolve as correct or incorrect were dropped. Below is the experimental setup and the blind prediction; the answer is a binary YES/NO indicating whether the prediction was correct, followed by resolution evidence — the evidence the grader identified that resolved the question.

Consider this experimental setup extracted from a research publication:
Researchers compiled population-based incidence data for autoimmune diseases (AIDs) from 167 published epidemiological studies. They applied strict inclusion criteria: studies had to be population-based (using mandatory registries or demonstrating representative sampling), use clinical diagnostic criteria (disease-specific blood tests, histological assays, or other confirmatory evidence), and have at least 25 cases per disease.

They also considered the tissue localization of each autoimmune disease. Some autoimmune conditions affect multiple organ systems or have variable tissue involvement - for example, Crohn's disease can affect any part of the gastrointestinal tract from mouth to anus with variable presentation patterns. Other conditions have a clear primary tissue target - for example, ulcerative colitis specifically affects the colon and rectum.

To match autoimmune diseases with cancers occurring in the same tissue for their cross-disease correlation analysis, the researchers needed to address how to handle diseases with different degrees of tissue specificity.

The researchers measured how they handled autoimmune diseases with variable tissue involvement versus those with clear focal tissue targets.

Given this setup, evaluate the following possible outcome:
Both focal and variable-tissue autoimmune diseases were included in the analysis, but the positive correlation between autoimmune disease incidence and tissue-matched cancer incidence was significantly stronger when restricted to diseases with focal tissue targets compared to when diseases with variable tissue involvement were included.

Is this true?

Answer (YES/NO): NO